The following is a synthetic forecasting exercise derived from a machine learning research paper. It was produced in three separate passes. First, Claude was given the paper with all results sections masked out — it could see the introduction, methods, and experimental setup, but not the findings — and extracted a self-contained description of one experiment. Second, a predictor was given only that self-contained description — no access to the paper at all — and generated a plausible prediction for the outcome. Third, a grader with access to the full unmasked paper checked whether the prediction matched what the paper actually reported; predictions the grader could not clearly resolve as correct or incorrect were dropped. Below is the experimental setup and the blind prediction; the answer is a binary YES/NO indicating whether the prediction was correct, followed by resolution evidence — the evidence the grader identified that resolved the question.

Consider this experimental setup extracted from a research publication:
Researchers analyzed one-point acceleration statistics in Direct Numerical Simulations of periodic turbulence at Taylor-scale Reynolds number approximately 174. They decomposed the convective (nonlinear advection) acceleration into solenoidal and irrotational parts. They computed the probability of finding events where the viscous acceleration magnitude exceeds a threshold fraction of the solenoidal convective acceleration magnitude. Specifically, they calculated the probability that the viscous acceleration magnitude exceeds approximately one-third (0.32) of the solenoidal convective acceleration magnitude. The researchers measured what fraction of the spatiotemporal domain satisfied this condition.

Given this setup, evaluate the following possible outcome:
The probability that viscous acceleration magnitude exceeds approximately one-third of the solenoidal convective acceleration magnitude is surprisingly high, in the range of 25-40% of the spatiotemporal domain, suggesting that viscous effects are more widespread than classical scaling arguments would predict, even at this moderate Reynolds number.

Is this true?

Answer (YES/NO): NO